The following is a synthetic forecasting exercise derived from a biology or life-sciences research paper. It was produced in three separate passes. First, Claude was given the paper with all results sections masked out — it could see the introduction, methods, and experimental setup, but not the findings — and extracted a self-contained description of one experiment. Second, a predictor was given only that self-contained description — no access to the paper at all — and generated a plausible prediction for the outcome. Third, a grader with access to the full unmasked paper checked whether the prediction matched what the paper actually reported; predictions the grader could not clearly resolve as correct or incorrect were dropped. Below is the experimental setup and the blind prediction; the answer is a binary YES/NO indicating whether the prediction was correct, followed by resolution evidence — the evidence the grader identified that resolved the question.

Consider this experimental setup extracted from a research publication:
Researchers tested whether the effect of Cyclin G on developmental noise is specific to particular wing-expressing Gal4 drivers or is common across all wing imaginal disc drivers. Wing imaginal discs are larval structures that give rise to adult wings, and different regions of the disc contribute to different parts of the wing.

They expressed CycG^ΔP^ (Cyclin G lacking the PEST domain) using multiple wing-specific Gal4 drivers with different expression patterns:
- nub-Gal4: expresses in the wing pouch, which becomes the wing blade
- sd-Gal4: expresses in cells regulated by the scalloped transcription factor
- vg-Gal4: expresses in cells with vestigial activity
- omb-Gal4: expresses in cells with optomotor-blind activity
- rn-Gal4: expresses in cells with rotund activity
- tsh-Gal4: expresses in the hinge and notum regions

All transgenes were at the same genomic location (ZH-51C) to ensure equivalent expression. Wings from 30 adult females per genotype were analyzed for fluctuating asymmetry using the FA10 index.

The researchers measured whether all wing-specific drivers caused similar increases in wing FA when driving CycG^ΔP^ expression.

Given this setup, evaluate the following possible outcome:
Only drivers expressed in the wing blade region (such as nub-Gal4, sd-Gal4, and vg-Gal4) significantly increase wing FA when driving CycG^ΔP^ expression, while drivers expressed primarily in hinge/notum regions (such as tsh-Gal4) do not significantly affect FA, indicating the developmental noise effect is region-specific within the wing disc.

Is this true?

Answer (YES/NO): YES